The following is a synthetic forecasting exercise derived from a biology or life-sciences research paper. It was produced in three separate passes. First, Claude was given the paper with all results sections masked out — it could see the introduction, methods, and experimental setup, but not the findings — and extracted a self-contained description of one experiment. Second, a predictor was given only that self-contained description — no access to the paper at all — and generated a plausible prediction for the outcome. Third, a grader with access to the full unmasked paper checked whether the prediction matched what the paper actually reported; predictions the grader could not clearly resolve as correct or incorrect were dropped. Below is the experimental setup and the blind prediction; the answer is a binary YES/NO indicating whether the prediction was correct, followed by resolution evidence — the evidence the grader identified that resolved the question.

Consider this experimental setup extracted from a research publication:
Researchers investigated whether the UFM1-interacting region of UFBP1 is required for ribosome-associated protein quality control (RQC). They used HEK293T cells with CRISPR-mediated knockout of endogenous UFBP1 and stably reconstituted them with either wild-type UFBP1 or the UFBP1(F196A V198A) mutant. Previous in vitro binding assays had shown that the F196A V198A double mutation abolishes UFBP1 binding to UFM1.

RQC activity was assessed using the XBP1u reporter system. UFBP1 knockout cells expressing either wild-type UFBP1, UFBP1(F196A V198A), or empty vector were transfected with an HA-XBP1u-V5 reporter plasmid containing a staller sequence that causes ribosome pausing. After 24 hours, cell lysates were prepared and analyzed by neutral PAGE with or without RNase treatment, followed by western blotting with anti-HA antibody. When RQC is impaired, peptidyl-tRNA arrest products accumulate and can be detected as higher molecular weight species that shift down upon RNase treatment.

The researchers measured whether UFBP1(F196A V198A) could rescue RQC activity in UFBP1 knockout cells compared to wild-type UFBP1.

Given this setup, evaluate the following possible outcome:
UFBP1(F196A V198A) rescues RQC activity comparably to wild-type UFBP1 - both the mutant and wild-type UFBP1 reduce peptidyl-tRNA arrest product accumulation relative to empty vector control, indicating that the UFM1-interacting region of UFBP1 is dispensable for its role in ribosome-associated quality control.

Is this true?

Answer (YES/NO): NO